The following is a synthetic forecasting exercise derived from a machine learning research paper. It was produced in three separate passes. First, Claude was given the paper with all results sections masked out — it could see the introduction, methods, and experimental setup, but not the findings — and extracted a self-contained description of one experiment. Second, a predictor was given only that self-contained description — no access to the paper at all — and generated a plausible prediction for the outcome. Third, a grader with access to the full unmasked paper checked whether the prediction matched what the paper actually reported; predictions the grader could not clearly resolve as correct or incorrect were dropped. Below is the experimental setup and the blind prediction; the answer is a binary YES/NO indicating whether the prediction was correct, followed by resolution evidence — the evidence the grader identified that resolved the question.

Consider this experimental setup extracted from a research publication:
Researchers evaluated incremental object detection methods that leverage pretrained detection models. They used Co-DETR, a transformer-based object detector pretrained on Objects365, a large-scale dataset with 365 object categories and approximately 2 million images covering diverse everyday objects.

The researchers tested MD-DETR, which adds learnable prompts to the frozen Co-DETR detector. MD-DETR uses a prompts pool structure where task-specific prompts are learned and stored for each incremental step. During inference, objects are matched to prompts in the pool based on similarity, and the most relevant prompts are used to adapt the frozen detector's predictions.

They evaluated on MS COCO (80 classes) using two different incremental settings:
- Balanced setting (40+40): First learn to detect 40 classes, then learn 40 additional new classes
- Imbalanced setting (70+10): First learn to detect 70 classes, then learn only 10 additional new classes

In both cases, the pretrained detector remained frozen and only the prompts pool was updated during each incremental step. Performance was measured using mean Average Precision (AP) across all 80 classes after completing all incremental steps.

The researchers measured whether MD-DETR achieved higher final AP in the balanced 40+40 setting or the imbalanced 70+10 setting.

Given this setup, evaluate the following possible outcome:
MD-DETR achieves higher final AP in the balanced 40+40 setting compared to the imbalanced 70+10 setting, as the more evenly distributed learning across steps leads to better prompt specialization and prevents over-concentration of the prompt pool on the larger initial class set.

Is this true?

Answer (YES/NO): NO